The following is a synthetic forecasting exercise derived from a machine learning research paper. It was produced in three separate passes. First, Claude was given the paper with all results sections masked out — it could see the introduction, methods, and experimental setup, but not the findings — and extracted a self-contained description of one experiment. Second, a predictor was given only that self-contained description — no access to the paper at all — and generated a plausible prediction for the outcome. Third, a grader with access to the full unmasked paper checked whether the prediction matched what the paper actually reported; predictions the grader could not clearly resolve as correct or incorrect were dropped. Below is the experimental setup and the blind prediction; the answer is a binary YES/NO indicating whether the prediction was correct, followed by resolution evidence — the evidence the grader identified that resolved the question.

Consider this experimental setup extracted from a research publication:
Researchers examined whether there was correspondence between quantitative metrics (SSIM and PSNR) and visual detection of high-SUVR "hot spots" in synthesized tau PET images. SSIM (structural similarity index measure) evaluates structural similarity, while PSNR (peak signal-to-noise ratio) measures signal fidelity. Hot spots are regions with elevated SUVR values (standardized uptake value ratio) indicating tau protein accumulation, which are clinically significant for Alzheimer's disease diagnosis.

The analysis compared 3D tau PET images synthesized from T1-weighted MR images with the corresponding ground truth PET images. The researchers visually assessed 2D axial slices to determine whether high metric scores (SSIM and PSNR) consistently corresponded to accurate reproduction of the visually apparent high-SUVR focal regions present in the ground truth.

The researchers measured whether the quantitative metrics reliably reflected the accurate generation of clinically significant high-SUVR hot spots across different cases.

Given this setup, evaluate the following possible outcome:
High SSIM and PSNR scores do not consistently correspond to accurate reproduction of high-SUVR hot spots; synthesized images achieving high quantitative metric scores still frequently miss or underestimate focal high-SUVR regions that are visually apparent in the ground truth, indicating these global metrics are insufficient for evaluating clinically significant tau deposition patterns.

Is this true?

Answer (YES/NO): YES